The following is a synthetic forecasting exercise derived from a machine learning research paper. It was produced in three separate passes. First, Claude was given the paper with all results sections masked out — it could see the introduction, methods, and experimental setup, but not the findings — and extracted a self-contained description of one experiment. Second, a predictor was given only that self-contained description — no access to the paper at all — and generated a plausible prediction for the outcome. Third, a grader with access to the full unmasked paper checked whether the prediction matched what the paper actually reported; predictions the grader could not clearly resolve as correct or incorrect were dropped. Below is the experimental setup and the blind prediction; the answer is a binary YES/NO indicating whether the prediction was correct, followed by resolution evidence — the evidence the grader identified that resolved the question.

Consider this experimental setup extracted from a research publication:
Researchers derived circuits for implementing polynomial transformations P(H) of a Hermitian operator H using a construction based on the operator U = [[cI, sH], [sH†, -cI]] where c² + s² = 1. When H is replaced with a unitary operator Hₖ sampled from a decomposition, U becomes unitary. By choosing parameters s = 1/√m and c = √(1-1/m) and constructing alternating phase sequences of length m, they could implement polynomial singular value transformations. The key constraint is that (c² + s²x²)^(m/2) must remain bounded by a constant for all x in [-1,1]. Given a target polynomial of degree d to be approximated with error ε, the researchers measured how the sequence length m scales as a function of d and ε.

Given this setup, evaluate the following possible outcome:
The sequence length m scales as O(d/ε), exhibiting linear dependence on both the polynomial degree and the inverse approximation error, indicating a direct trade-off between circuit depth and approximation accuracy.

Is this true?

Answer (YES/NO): NO